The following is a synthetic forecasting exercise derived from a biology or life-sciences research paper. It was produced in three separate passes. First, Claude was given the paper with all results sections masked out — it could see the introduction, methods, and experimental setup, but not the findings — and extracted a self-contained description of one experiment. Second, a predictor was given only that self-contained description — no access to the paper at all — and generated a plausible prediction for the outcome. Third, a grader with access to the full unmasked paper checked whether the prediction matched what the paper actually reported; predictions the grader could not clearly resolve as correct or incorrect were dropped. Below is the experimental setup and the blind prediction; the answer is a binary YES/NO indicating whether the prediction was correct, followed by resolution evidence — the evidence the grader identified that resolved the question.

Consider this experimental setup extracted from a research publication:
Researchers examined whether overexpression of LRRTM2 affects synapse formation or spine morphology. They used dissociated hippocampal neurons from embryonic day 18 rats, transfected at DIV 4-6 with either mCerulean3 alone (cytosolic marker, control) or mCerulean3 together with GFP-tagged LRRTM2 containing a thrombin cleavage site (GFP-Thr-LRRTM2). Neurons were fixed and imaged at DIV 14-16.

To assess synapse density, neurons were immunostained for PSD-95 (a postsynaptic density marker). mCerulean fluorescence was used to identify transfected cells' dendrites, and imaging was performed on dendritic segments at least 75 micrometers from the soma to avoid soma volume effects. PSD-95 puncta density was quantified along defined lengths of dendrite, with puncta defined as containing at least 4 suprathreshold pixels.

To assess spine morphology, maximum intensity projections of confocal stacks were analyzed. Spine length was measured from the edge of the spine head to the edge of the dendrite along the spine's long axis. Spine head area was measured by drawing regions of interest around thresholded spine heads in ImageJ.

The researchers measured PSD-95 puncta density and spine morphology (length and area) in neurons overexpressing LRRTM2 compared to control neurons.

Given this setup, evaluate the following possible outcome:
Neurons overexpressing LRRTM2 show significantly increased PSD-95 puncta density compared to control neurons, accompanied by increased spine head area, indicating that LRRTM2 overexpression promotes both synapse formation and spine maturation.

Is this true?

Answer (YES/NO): NO